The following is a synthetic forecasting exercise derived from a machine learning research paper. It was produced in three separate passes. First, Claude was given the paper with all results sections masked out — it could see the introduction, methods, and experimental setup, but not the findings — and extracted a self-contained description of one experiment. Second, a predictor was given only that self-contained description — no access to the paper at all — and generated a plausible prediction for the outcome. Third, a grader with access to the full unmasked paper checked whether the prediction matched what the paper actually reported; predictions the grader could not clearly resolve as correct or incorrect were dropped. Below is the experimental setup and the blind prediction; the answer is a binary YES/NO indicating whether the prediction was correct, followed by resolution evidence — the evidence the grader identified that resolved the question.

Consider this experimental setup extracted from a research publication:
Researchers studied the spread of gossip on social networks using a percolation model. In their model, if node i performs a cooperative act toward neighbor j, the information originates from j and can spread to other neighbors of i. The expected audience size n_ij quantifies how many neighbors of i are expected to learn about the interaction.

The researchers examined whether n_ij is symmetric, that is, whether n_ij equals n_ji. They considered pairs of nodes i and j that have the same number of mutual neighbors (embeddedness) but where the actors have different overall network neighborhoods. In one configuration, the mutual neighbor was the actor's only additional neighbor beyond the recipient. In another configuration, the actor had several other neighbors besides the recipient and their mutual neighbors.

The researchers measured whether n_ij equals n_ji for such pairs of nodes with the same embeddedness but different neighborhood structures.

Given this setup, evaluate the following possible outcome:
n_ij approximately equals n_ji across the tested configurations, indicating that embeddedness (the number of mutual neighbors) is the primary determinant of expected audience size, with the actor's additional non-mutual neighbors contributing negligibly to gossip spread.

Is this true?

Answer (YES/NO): NO